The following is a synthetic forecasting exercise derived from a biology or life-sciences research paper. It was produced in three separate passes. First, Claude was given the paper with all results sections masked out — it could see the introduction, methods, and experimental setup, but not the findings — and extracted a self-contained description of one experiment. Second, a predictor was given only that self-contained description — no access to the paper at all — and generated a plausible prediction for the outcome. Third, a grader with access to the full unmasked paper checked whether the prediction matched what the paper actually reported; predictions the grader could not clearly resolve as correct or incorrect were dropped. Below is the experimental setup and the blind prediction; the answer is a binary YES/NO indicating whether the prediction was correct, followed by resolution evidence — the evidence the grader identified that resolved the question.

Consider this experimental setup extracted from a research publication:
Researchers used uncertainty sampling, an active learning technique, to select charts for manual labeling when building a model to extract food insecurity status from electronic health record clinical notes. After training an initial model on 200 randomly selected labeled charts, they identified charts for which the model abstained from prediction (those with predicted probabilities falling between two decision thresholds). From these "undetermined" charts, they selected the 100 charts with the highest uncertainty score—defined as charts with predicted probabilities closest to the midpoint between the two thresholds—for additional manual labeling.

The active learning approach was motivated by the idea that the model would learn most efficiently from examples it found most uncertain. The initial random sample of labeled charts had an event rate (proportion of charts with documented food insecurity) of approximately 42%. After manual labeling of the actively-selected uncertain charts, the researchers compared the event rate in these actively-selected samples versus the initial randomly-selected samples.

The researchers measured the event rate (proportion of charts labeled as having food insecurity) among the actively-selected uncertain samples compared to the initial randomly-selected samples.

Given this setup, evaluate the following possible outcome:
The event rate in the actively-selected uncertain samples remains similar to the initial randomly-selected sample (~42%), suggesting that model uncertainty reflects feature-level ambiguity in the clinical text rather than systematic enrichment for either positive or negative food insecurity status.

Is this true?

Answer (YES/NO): NO